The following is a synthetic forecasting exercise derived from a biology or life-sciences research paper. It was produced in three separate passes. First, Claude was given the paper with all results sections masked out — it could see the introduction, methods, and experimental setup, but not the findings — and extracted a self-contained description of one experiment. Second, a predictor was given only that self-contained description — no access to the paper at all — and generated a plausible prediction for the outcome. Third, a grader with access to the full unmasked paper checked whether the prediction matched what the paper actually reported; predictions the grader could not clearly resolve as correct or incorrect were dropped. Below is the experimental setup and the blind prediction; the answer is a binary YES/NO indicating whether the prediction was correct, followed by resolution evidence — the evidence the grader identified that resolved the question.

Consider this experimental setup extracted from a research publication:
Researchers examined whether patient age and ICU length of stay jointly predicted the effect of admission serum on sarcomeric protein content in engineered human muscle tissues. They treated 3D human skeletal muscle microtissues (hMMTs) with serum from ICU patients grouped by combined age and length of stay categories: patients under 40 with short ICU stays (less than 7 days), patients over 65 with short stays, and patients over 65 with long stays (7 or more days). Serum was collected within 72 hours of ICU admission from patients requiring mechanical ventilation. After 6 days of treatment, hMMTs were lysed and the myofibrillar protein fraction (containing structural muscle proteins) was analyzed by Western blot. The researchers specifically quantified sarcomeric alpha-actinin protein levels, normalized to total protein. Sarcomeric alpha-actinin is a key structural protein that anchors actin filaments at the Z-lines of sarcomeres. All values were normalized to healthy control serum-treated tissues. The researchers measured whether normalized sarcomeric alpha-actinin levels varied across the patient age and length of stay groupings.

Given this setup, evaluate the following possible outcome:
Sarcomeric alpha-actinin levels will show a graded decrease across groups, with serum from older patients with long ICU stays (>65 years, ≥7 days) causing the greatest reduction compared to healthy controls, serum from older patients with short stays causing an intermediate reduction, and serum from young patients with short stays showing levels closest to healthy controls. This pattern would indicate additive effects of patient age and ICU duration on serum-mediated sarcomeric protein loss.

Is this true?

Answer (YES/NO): NO